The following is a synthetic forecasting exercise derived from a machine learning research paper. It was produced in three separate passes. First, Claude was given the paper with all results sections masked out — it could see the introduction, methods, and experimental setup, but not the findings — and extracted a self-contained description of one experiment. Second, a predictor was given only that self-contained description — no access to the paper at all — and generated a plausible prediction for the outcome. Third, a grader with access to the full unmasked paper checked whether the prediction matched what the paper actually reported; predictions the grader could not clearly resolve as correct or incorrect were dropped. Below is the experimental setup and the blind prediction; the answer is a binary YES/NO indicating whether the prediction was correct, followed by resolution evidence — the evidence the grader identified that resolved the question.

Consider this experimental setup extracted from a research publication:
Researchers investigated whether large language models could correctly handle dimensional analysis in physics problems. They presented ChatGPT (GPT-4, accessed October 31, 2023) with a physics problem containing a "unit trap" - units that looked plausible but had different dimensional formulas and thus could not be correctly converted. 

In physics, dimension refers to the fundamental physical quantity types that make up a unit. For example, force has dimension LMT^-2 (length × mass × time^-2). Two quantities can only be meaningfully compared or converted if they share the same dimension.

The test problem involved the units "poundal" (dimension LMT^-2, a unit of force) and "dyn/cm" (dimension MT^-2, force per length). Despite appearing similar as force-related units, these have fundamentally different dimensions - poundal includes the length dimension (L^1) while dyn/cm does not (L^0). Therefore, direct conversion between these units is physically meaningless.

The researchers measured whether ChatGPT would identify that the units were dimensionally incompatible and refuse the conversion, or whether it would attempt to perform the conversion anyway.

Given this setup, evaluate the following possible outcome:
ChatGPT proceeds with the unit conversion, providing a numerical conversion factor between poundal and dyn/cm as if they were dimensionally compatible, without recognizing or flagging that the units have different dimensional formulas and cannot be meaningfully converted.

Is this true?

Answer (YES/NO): YES